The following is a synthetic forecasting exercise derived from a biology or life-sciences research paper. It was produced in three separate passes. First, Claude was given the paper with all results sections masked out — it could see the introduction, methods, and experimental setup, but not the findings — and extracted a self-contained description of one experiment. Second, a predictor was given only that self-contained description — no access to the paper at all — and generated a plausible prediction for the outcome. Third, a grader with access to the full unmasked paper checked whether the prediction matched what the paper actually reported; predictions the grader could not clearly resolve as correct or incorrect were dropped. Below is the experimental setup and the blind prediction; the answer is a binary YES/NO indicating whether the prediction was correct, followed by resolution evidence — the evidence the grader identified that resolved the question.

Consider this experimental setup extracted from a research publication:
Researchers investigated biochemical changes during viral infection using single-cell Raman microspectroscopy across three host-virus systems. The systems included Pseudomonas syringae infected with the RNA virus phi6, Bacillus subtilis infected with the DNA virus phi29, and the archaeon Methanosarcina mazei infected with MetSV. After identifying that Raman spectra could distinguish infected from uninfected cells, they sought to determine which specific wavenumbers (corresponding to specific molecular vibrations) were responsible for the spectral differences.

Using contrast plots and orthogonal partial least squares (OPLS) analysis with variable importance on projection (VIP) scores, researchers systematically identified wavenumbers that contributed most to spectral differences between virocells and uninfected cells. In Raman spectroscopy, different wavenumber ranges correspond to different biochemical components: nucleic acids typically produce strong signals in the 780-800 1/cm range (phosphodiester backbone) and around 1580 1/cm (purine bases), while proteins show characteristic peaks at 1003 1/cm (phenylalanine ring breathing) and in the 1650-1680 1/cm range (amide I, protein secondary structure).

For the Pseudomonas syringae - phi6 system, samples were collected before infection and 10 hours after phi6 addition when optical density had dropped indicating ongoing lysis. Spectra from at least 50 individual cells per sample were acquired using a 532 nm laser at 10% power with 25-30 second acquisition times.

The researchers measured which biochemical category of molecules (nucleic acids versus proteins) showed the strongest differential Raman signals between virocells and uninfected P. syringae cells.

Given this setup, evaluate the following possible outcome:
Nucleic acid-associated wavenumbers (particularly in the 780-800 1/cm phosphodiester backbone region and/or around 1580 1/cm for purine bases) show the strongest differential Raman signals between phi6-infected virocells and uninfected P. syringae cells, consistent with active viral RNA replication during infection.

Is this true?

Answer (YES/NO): NO